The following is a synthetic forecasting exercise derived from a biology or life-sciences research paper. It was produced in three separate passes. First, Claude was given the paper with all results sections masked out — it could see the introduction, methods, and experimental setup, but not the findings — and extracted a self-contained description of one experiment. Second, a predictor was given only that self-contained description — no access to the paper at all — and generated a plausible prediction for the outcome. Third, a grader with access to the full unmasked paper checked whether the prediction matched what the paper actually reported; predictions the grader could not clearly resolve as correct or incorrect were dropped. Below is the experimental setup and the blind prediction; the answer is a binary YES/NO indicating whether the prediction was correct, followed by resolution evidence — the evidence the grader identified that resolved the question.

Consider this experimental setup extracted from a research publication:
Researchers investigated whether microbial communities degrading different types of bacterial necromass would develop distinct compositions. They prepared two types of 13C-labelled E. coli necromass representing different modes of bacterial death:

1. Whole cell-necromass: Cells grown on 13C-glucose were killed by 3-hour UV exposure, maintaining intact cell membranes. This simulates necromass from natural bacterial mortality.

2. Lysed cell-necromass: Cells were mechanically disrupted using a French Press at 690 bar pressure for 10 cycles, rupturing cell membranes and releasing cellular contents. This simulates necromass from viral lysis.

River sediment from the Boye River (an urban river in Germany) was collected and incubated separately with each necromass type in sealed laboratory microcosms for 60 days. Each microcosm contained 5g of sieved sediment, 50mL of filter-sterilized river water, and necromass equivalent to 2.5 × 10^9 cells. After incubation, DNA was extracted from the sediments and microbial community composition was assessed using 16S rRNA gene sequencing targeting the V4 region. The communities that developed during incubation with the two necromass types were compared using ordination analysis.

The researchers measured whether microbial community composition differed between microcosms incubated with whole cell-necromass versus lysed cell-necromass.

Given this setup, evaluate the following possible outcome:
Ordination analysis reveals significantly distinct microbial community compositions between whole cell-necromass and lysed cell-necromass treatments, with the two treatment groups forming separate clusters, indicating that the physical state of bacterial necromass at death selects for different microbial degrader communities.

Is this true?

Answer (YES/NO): NO